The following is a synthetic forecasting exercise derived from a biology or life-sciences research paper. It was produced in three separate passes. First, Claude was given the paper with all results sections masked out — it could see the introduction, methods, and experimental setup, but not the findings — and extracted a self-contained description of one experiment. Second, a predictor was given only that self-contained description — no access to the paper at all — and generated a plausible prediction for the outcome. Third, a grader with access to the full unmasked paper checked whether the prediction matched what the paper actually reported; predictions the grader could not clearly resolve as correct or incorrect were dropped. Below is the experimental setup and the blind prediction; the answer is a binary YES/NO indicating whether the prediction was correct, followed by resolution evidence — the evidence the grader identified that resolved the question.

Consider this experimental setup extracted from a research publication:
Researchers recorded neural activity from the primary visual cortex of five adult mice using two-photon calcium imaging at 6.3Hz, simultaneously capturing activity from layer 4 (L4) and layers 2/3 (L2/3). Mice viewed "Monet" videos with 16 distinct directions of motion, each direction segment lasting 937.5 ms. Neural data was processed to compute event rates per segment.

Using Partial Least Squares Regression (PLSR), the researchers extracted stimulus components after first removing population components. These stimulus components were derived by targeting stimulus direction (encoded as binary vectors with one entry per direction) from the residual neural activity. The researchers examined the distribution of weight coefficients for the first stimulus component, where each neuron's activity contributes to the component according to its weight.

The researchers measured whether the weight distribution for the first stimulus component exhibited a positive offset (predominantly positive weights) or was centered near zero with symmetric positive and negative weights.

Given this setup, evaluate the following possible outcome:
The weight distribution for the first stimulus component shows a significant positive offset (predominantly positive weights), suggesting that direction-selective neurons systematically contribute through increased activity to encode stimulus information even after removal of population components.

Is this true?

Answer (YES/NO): NO